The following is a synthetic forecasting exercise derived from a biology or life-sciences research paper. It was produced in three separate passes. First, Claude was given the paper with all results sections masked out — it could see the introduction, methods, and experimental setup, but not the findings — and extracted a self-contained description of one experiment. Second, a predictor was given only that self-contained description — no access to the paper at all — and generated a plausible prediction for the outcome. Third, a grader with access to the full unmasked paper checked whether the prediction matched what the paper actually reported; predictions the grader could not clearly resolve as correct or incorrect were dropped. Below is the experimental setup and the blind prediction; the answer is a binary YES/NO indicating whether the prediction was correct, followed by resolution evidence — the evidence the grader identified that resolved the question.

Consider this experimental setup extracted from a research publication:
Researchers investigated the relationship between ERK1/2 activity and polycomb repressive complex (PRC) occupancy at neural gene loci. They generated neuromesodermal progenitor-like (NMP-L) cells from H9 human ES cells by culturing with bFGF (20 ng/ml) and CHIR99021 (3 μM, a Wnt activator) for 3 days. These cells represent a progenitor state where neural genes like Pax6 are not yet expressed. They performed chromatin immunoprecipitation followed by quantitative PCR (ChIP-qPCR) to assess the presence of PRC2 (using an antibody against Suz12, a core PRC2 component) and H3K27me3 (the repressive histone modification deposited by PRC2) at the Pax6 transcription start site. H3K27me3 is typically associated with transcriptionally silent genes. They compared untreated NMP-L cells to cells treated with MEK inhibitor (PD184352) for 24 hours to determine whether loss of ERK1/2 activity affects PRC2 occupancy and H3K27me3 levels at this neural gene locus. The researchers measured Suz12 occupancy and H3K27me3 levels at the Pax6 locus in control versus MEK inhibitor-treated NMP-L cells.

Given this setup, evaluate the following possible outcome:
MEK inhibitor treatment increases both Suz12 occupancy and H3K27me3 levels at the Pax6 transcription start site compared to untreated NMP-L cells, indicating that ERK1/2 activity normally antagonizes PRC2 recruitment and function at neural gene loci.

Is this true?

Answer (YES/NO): NO